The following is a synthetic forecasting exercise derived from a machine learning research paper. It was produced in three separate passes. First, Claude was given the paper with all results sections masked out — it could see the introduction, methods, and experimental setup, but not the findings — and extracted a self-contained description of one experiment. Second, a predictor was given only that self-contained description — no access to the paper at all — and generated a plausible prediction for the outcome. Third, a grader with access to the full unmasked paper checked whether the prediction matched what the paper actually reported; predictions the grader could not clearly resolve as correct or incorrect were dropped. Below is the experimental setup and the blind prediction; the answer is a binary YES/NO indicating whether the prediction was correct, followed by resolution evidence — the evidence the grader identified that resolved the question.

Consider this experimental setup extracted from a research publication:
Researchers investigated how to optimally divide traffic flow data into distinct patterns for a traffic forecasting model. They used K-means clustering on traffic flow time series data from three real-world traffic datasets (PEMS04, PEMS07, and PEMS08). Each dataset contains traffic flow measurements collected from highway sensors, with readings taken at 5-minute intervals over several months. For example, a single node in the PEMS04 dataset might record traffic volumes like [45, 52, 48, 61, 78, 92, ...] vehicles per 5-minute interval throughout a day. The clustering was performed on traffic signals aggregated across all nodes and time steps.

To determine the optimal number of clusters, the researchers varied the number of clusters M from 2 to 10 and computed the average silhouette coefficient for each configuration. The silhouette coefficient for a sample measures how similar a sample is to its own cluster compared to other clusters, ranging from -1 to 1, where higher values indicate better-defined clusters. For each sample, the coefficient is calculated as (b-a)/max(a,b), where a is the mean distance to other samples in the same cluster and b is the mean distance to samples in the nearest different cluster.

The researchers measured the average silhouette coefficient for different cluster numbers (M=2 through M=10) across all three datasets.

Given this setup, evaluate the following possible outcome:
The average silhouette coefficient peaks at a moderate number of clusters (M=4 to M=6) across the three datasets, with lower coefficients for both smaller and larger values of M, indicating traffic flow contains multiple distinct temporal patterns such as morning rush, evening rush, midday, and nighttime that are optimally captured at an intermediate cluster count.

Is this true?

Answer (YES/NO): NO